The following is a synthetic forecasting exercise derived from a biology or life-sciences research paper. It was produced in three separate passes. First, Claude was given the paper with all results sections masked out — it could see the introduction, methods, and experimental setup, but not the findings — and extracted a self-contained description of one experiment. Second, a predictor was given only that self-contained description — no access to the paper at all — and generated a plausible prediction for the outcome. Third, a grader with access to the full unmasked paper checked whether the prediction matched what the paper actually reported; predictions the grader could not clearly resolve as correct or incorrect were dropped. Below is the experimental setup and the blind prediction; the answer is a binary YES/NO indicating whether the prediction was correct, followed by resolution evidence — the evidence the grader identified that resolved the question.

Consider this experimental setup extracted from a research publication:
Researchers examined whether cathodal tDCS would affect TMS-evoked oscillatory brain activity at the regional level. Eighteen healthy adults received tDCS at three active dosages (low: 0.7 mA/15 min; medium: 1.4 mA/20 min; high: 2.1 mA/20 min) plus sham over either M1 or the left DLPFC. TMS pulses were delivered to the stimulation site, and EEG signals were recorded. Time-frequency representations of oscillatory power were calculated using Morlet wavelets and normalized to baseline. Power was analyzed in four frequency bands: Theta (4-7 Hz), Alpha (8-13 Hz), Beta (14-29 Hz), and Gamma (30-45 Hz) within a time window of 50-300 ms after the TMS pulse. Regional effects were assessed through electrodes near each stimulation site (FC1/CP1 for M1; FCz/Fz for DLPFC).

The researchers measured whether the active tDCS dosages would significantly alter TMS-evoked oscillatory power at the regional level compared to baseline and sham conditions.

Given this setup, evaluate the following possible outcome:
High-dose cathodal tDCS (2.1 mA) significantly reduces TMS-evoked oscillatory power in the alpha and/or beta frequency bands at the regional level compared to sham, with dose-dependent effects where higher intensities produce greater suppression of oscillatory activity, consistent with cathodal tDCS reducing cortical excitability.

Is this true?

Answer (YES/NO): NO